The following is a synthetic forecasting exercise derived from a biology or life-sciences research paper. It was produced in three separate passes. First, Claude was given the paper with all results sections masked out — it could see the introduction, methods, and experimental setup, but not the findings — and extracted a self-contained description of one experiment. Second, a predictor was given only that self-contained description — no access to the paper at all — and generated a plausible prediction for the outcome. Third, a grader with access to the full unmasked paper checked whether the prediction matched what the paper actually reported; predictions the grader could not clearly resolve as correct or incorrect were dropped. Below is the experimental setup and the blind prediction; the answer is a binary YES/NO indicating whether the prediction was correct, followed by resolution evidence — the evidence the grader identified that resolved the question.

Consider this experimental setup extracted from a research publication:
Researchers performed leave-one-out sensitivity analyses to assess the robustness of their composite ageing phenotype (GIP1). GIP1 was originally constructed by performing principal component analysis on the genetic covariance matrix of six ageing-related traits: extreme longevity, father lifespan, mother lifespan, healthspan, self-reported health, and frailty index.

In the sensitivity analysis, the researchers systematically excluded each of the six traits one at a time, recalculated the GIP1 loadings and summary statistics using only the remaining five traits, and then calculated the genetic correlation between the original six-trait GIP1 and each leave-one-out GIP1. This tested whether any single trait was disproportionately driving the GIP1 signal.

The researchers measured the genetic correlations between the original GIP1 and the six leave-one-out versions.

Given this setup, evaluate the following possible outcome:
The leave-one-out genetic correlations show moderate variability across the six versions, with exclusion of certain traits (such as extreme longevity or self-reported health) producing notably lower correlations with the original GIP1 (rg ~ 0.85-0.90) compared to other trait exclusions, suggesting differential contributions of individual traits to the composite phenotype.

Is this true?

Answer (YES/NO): NO